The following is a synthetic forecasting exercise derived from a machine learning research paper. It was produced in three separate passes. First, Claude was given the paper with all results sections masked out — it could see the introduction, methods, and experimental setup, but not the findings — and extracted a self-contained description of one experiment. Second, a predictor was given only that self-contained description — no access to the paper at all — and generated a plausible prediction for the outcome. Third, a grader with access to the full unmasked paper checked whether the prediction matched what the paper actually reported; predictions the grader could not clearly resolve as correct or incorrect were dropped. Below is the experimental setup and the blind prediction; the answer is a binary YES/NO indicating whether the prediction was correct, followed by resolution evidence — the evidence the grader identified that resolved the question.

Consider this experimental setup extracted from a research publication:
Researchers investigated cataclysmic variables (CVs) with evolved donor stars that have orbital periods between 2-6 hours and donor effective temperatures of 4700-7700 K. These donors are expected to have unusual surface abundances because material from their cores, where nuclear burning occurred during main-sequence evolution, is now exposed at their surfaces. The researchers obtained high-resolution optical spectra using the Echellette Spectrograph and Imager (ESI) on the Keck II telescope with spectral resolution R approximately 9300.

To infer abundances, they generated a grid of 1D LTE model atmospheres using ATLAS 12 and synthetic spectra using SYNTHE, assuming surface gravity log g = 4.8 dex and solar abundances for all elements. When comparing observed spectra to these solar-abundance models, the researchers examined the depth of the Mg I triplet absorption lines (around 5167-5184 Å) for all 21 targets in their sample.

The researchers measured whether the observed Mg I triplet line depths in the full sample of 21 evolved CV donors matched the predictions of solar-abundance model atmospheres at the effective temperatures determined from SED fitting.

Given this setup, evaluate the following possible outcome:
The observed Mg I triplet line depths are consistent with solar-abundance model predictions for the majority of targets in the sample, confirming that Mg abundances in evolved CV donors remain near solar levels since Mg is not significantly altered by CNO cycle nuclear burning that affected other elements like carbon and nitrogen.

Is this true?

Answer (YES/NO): NO